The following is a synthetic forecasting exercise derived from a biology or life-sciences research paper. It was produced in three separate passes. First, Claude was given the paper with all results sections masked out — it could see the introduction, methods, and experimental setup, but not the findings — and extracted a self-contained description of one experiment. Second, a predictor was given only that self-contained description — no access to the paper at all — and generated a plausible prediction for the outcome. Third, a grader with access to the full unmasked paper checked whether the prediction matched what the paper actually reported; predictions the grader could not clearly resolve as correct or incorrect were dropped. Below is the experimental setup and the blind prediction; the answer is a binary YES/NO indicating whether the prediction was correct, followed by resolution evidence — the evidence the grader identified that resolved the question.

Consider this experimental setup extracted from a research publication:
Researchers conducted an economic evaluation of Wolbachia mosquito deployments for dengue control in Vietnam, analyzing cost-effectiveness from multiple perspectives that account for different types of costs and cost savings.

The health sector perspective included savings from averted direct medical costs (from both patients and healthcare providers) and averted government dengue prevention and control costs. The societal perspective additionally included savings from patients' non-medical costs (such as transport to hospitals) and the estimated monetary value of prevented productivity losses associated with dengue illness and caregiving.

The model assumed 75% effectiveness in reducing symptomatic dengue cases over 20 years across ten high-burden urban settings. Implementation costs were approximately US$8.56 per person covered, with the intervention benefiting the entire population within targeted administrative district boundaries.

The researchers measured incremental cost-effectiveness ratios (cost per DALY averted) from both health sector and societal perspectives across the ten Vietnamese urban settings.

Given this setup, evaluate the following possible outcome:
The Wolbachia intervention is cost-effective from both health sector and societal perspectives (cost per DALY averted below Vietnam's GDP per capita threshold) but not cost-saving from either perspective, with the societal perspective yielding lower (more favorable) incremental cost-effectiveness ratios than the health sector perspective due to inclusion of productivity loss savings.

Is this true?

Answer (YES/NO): NO